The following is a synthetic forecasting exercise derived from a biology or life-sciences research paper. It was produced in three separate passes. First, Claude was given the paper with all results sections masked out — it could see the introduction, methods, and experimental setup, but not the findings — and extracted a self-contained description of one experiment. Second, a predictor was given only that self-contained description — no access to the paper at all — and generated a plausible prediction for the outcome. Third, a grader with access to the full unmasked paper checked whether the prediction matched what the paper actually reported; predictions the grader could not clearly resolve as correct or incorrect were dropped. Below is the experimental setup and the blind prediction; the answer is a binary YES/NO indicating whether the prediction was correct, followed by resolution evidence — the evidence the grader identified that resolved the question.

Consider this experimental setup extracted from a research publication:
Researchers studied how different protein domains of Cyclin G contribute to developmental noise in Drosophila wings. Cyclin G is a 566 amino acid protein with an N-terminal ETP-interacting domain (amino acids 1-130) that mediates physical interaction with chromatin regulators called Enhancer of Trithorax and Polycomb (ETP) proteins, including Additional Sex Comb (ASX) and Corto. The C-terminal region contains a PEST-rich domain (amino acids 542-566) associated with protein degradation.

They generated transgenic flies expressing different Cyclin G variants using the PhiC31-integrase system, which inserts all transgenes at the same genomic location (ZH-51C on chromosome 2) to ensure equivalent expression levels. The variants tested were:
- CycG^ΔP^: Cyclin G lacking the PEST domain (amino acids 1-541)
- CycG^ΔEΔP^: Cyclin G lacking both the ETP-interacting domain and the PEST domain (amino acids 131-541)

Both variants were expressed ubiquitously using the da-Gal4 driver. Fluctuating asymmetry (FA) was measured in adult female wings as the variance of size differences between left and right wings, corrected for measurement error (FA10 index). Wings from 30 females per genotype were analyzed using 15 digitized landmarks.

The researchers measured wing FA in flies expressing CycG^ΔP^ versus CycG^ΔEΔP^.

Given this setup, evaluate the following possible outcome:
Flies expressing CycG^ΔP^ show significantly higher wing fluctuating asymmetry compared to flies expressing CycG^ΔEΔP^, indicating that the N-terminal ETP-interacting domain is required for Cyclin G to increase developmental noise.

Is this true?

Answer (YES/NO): NO